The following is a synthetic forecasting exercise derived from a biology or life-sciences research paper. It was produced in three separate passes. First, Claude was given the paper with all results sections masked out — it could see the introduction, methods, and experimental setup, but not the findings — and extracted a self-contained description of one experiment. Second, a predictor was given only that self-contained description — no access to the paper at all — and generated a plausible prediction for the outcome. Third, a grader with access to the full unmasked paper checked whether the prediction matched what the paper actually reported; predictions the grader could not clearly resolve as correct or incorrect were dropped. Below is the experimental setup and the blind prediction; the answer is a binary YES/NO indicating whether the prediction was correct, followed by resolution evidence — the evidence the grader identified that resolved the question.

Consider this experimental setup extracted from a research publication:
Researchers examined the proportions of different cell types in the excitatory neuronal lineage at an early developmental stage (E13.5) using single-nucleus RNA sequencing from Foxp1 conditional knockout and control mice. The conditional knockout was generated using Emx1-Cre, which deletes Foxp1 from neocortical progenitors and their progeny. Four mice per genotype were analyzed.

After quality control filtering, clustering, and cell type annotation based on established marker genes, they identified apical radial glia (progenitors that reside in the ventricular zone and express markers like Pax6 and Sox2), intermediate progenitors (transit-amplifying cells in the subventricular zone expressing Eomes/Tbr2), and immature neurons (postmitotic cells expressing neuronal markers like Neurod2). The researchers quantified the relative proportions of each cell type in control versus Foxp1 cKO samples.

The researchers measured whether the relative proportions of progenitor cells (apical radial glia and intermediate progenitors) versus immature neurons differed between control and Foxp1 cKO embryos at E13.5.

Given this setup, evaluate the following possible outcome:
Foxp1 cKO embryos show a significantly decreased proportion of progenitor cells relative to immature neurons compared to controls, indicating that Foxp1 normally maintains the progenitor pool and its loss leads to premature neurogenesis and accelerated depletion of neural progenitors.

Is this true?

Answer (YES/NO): YES